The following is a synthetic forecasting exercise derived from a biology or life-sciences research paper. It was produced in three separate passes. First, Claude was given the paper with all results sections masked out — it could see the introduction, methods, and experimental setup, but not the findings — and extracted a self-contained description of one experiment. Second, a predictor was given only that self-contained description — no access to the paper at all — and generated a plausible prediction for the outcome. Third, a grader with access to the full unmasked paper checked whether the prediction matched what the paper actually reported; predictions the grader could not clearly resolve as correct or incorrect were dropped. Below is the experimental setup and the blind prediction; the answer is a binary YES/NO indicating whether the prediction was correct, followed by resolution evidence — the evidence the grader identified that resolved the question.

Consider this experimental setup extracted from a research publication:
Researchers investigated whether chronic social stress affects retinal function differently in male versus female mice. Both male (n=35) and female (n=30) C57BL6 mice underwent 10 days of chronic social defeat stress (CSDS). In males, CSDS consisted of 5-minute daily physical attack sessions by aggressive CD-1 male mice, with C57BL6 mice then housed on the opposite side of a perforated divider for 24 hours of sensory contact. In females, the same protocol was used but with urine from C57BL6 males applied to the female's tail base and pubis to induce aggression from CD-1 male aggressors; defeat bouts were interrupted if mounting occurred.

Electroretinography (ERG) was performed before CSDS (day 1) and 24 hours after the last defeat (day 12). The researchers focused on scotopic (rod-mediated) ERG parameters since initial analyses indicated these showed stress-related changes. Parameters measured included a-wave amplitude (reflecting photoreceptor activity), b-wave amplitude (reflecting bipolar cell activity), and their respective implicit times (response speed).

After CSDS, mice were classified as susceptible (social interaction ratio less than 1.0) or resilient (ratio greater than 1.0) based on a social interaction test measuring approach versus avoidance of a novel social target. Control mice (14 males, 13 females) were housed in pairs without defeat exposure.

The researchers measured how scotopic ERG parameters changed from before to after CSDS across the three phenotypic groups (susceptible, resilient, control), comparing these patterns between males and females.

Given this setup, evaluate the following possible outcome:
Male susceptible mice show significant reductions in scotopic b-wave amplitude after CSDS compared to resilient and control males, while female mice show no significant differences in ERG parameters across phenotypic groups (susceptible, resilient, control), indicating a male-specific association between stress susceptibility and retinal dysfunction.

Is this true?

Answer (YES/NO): NO